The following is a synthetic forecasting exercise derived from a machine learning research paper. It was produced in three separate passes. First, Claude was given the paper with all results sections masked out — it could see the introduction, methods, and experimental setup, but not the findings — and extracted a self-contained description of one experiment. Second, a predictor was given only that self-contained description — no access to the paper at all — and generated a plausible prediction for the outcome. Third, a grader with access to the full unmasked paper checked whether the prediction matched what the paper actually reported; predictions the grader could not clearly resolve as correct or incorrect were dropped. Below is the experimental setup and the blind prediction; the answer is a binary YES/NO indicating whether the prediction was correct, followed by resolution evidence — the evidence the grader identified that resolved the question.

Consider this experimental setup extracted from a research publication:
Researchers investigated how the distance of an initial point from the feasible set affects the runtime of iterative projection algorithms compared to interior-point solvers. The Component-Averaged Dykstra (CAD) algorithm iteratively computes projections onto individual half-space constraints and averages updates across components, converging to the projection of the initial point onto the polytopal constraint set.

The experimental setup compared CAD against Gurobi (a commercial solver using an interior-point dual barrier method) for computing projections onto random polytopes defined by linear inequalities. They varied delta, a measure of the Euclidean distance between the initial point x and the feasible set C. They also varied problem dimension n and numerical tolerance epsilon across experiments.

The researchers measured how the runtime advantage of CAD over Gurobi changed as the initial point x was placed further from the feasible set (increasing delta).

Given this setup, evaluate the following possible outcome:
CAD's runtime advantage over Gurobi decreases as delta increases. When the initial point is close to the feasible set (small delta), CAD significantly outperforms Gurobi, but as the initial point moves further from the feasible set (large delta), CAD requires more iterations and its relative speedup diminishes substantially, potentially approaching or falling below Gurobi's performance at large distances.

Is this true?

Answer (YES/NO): YES